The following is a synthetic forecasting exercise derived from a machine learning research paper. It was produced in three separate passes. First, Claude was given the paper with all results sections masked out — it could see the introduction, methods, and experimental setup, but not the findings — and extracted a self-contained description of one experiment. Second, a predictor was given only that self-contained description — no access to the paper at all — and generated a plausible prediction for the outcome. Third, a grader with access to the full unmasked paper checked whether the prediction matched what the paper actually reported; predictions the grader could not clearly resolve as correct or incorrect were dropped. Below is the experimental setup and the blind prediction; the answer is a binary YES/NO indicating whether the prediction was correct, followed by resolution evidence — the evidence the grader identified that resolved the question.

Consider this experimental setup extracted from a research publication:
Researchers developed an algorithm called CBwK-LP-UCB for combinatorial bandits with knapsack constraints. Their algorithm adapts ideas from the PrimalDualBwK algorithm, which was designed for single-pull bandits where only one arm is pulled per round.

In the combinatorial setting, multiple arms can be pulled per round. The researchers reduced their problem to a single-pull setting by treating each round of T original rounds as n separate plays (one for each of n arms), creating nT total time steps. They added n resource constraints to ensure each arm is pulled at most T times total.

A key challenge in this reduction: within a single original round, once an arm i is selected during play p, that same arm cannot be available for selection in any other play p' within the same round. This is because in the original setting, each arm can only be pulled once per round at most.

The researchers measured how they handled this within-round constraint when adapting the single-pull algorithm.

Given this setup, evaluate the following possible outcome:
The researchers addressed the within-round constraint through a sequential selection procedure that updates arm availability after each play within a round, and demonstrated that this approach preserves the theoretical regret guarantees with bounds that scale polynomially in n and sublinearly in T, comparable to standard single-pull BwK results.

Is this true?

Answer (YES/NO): NO